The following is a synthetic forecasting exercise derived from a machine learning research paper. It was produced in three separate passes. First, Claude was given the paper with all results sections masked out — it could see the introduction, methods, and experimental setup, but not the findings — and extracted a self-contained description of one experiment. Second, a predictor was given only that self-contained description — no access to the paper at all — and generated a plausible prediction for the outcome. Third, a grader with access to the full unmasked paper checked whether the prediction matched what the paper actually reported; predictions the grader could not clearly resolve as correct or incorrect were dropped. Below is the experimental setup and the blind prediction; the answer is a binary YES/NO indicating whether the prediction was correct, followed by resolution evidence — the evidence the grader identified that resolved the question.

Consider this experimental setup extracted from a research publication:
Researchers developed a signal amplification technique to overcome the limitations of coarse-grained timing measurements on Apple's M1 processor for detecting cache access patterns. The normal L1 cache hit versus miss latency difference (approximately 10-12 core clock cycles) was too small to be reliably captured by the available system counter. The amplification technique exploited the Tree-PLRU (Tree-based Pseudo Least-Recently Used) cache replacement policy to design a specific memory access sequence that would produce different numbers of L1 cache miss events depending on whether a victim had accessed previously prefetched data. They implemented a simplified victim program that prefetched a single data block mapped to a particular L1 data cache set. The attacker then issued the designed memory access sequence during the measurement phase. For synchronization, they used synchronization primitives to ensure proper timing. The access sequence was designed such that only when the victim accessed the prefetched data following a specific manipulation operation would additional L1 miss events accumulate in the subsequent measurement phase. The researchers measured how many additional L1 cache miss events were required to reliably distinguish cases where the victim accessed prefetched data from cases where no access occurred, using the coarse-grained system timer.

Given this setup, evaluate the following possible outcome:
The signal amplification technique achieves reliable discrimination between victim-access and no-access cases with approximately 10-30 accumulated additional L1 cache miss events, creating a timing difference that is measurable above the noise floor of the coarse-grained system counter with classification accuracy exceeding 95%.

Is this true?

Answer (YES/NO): YES